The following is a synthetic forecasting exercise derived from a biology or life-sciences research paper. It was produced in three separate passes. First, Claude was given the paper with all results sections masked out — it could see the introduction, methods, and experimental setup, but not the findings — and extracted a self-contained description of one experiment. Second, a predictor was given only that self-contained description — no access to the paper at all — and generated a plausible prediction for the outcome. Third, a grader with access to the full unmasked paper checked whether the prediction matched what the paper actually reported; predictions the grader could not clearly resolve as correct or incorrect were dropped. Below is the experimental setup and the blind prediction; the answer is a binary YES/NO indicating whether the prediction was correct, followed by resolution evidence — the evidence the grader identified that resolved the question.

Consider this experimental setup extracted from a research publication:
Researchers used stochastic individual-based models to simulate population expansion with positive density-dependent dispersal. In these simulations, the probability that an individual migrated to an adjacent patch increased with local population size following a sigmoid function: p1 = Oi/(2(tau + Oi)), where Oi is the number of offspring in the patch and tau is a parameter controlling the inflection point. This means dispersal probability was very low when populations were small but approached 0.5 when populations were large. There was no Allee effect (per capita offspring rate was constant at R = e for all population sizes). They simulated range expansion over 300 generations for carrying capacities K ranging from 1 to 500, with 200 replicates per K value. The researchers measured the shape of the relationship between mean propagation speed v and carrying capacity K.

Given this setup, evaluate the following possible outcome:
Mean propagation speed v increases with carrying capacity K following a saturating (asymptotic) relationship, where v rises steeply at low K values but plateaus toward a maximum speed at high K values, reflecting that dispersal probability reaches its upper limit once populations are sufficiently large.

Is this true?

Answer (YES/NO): NO